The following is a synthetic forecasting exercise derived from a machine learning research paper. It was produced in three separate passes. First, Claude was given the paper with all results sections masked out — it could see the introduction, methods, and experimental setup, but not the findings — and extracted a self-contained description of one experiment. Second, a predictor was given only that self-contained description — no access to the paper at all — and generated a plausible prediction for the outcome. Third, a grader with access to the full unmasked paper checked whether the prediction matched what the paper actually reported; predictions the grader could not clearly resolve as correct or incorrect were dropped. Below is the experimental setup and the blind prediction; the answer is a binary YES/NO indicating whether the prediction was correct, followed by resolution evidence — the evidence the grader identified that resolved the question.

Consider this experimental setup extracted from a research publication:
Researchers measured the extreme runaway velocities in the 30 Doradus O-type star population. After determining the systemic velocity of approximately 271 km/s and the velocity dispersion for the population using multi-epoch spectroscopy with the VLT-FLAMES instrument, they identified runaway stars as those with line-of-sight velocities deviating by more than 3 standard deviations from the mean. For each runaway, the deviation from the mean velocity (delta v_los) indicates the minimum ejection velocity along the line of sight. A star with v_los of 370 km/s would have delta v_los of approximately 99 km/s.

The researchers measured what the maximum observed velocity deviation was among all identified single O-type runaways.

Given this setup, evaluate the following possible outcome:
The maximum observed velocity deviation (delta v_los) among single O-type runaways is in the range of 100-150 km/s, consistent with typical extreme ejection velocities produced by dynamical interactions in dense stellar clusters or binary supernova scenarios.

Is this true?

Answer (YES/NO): NO